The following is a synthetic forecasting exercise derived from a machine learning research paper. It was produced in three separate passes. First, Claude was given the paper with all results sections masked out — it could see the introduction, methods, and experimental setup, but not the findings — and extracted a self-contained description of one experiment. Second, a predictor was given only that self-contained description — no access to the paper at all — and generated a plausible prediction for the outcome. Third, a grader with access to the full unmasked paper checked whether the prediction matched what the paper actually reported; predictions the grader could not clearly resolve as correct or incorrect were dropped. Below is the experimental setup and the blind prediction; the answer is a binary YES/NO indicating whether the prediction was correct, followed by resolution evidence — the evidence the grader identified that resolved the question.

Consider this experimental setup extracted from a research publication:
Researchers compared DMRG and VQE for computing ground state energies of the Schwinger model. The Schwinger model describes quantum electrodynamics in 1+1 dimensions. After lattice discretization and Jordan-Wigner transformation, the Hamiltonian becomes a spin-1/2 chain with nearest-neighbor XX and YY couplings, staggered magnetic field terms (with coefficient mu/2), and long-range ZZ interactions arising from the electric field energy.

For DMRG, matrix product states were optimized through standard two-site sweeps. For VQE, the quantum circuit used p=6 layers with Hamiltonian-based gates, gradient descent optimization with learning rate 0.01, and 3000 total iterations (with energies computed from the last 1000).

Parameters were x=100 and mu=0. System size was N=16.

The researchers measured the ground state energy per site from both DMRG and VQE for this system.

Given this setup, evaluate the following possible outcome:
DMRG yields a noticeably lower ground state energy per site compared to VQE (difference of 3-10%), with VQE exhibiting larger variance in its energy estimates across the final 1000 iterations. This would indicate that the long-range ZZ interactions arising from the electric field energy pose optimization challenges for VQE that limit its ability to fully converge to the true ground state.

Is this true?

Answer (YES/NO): NO